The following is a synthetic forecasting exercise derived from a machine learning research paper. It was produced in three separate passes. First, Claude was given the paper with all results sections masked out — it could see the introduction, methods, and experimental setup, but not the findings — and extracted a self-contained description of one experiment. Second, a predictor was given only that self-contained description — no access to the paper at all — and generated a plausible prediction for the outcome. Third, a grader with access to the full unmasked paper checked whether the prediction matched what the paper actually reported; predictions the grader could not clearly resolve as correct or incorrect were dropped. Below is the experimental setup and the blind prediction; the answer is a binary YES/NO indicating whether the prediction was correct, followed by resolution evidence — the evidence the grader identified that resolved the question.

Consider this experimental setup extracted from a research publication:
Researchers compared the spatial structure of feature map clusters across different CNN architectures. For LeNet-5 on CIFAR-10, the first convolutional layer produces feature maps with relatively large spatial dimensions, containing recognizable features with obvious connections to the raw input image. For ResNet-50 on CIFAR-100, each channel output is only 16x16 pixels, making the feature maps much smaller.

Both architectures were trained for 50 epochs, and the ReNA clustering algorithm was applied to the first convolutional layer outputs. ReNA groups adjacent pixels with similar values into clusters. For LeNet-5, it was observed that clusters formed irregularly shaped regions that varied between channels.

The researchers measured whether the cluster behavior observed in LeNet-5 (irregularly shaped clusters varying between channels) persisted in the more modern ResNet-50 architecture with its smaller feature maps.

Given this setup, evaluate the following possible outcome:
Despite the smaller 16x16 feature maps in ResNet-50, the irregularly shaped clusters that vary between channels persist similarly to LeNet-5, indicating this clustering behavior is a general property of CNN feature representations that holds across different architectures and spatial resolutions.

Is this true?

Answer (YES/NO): YES